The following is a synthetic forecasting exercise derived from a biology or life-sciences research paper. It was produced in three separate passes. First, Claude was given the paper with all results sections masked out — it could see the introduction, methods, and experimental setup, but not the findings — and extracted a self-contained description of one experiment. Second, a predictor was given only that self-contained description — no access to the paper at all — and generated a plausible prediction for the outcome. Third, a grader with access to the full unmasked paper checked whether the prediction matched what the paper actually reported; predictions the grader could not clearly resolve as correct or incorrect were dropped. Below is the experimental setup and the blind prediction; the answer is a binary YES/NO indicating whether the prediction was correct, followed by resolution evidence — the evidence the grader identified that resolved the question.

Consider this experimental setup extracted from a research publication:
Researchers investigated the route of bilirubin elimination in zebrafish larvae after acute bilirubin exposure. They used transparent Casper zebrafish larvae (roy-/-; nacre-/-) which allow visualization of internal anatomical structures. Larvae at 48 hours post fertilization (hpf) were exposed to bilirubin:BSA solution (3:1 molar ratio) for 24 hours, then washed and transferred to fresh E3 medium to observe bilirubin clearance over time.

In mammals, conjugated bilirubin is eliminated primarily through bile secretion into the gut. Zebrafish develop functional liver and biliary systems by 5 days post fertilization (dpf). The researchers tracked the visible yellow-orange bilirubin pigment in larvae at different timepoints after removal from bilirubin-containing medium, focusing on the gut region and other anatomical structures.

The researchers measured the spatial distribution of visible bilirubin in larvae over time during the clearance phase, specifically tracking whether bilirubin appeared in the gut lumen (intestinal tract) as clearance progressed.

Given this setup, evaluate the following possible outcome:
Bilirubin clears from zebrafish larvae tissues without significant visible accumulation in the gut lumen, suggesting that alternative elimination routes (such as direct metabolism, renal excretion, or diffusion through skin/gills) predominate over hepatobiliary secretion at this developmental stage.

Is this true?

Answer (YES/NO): NO